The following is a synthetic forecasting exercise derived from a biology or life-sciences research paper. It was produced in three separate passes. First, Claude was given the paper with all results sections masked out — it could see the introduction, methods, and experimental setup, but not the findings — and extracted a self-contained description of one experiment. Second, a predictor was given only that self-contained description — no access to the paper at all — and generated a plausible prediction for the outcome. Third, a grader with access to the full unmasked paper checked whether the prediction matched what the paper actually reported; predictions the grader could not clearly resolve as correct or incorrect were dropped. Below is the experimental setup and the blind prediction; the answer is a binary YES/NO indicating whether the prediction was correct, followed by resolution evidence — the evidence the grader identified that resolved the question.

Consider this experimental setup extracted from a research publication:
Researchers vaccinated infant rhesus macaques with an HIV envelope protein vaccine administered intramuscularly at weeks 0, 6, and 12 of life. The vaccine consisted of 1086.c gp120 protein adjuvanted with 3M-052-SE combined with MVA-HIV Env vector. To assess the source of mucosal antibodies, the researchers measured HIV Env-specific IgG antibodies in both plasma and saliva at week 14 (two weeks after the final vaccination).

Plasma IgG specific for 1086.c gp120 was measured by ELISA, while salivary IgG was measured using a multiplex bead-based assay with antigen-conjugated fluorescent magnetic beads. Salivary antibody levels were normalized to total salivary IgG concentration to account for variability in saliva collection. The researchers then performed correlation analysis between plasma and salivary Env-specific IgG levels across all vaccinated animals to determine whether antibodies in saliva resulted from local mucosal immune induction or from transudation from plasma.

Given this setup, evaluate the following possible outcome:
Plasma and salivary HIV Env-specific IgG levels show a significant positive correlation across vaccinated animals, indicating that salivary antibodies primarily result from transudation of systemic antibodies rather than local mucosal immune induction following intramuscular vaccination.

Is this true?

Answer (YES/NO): YES